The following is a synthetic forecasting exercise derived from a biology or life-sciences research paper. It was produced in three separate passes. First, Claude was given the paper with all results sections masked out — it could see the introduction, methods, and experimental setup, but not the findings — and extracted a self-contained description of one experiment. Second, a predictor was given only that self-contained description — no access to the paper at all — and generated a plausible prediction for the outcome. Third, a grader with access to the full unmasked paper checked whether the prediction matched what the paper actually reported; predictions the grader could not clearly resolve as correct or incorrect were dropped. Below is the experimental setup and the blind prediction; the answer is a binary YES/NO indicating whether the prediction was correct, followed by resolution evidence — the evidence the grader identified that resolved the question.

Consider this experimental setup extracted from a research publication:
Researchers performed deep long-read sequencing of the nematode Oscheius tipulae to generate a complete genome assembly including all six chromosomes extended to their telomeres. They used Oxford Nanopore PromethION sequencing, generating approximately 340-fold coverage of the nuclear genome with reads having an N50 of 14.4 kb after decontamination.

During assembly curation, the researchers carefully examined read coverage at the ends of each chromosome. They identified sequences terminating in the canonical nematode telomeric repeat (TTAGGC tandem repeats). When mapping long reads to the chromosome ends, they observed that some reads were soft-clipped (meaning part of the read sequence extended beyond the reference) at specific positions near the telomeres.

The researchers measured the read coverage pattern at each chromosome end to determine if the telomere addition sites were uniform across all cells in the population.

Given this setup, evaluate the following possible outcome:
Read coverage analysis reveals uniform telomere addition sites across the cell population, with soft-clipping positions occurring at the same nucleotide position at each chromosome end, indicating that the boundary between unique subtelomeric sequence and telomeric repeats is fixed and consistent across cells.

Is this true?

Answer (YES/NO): NO